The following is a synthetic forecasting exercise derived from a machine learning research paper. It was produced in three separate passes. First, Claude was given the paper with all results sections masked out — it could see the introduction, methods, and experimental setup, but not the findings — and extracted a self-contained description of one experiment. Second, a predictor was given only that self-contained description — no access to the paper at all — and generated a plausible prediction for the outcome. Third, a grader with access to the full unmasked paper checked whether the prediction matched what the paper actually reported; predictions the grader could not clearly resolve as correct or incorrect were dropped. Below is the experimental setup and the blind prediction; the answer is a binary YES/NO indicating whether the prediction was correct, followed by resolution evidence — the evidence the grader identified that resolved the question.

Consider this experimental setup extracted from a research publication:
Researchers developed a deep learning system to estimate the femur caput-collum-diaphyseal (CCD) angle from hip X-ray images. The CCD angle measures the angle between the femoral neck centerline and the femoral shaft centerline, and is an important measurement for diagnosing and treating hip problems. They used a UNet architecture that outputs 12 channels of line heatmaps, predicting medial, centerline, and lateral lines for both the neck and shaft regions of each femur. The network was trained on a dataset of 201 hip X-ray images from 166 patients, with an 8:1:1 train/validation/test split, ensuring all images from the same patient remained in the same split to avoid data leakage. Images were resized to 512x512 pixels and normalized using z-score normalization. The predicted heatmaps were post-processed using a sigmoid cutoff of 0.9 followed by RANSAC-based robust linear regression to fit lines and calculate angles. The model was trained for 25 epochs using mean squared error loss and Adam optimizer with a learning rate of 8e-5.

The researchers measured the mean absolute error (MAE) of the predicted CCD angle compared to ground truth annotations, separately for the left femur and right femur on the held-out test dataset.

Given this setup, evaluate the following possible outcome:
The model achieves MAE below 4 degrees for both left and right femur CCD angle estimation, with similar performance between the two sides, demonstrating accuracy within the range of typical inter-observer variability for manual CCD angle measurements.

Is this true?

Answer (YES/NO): NO